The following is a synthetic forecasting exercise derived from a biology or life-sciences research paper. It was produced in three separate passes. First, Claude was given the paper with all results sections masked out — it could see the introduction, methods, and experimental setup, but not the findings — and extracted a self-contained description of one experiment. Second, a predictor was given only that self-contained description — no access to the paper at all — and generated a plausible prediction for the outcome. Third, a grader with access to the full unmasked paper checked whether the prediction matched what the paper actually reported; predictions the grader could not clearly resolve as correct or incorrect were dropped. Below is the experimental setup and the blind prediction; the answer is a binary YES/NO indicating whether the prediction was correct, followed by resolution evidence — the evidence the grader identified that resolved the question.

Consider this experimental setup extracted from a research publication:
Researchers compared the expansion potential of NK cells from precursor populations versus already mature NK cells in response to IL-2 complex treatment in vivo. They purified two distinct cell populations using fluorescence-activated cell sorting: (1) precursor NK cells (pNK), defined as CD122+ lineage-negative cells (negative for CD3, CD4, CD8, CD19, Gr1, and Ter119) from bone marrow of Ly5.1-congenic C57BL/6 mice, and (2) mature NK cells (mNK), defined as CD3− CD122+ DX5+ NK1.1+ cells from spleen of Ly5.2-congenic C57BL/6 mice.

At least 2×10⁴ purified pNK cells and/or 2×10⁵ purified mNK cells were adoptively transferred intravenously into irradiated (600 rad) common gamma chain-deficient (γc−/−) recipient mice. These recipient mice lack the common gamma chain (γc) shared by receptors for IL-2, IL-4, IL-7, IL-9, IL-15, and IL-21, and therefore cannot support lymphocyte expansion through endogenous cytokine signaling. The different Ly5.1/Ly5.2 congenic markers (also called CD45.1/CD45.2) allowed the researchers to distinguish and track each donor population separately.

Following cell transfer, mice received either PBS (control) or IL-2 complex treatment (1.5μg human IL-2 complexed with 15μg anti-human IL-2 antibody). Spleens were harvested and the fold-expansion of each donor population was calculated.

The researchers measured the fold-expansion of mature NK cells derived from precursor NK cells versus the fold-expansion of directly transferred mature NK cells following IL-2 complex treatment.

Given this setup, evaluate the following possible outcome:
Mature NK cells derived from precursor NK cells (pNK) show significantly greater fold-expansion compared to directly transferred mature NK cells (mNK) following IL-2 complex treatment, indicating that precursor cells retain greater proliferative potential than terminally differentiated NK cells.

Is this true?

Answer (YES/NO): YES